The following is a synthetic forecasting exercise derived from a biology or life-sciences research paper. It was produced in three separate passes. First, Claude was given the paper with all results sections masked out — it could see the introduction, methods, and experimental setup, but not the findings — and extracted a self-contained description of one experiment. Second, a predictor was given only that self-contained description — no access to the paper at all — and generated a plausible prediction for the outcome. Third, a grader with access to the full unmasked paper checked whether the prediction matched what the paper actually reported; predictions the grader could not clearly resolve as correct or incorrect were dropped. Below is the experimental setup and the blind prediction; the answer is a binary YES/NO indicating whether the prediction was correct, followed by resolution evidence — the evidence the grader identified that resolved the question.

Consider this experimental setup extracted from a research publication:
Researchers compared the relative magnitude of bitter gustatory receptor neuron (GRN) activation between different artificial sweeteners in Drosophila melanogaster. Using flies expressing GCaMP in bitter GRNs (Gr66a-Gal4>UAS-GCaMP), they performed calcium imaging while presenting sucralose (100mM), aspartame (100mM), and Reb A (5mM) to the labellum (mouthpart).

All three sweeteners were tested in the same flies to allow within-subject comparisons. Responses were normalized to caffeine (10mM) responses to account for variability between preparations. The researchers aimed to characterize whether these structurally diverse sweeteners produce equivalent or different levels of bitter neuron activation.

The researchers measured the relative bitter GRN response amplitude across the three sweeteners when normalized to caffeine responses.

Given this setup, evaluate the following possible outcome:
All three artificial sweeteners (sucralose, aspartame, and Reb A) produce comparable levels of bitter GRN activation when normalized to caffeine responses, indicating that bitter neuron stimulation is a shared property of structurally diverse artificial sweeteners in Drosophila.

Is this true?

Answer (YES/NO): NO